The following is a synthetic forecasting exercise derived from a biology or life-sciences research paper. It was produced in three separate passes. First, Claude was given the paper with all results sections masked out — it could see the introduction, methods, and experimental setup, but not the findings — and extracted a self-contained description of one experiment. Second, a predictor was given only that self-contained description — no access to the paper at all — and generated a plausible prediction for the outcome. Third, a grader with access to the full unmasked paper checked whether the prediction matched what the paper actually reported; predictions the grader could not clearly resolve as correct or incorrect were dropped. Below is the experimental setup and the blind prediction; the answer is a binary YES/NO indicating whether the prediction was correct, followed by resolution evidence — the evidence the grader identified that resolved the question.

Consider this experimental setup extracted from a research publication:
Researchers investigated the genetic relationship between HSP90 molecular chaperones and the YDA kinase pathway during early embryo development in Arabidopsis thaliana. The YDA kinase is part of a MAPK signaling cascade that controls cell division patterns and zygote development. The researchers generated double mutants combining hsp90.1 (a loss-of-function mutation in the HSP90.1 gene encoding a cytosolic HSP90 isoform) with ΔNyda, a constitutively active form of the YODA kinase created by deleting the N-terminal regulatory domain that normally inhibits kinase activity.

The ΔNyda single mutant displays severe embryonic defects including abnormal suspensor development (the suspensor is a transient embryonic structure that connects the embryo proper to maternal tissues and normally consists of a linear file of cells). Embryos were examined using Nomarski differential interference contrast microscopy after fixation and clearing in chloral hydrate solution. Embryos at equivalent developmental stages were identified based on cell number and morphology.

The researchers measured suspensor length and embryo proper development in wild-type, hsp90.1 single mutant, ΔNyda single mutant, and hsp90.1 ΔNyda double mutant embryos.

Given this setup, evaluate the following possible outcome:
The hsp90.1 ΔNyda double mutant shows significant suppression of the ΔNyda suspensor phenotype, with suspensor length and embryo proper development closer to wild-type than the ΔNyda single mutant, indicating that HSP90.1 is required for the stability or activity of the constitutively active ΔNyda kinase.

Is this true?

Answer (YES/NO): YES